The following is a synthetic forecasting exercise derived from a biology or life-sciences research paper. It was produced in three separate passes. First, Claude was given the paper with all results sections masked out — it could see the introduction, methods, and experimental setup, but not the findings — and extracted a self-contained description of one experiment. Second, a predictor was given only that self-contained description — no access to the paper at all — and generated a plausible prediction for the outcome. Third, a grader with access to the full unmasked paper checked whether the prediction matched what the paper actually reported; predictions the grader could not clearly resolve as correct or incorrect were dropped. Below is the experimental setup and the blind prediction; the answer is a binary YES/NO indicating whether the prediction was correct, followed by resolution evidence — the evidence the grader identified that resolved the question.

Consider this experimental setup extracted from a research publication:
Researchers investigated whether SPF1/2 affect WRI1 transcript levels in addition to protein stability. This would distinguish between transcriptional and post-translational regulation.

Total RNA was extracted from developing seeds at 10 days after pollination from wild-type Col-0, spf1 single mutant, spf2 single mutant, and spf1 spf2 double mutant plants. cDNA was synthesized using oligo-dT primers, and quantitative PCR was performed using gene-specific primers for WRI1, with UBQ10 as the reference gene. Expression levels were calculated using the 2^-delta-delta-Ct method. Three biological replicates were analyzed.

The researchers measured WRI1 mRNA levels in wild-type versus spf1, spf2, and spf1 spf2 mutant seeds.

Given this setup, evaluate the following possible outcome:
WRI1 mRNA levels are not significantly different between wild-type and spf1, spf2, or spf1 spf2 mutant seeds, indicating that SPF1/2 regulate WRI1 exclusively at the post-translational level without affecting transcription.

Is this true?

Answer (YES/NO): YES